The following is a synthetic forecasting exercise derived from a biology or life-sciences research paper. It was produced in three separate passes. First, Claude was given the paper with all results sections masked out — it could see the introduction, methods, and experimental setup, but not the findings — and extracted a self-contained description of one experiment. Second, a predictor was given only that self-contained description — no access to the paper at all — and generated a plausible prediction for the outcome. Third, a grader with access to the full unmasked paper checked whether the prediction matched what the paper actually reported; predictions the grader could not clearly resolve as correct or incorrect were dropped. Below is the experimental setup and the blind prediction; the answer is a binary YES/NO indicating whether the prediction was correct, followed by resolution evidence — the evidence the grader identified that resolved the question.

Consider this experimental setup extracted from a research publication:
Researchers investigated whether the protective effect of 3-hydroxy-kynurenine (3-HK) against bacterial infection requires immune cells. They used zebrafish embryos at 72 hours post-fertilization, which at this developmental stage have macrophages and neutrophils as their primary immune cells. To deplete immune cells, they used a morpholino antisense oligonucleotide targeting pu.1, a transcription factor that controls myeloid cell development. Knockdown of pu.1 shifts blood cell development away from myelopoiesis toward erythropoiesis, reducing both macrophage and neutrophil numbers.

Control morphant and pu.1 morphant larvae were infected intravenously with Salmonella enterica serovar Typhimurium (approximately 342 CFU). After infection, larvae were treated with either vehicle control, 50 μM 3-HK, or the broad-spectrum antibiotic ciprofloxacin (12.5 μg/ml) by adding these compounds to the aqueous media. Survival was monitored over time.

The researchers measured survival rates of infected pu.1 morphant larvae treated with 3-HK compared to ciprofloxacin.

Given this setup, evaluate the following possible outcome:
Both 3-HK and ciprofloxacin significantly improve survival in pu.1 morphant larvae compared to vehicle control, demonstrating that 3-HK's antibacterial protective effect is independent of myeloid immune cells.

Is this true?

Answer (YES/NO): NO